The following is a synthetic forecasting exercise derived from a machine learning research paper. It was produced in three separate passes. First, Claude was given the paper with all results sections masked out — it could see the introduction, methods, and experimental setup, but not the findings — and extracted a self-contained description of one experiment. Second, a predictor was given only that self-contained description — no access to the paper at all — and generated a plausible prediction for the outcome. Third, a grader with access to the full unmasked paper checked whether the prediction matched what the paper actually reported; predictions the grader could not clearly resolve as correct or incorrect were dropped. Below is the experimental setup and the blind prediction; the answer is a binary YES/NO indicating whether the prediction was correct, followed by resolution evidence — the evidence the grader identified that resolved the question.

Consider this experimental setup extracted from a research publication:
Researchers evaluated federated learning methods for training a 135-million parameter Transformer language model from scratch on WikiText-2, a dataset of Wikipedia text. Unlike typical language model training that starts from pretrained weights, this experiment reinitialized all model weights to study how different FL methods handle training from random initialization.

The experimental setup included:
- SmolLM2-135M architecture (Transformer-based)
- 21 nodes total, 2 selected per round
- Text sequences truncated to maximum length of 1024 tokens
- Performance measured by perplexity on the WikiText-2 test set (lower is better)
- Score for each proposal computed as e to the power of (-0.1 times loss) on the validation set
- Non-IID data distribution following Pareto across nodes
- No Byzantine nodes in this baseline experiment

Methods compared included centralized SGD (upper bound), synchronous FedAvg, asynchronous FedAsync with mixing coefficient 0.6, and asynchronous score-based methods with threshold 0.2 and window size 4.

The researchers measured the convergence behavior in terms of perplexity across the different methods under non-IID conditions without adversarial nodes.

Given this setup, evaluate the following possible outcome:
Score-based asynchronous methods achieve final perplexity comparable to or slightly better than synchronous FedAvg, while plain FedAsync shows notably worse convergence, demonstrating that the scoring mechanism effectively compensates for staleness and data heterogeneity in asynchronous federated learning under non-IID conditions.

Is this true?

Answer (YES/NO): NO